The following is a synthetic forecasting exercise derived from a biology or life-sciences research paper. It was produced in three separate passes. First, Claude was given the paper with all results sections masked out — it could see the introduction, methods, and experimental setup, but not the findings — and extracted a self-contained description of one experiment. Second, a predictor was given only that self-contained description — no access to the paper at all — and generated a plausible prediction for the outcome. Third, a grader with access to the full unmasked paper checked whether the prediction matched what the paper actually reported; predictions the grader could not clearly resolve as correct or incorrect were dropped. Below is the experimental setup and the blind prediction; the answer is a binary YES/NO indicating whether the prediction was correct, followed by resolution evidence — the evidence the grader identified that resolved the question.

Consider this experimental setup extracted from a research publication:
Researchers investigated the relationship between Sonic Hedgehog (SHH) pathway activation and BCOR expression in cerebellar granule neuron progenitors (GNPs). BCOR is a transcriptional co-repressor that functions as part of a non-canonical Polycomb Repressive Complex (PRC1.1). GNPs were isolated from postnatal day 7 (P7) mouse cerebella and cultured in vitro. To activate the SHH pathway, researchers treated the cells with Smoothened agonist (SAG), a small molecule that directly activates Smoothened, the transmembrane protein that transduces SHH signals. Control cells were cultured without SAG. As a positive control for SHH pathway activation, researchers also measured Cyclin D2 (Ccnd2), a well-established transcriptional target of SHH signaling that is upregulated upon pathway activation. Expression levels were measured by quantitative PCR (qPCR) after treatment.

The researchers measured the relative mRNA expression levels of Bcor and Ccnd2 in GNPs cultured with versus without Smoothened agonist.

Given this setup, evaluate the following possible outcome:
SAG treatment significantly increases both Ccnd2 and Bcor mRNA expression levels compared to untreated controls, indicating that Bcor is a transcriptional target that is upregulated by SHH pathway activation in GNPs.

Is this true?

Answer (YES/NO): YES